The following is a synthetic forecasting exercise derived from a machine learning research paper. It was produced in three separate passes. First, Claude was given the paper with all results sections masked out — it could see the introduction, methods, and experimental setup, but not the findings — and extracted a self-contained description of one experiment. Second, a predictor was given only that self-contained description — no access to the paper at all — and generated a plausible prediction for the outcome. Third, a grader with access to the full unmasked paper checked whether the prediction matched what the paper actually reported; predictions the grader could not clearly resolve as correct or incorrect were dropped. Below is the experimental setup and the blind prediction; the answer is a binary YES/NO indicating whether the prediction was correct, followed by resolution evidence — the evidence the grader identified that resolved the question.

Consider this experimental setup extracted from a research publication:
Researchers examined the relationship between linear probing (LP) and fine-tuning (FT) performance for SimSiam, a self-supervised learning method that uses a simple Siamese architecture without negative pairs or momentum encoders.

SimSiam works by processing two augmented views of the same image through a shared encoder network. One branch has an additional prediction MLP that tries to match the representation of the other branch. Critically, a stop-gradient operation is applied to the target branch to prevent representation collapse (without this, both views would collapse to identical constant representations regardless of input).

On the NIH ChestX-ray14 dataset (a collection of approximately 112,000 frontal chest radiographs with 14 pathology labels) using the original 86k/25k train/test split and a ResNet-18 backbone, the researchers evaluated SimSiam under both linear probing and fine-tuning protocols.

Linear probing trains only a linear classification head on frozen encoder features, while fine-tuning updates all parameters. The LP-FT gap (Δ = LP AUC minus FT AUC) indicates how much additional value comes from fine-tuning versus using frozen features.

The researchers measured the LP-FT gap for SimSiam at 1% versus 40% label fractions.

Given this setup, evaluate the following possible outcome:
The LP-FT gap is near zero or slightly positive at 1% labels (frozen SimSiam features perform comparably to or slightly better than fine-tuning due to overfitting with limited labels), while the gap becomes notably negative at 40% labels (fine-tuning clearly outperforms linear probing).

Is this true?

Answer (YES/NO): NO